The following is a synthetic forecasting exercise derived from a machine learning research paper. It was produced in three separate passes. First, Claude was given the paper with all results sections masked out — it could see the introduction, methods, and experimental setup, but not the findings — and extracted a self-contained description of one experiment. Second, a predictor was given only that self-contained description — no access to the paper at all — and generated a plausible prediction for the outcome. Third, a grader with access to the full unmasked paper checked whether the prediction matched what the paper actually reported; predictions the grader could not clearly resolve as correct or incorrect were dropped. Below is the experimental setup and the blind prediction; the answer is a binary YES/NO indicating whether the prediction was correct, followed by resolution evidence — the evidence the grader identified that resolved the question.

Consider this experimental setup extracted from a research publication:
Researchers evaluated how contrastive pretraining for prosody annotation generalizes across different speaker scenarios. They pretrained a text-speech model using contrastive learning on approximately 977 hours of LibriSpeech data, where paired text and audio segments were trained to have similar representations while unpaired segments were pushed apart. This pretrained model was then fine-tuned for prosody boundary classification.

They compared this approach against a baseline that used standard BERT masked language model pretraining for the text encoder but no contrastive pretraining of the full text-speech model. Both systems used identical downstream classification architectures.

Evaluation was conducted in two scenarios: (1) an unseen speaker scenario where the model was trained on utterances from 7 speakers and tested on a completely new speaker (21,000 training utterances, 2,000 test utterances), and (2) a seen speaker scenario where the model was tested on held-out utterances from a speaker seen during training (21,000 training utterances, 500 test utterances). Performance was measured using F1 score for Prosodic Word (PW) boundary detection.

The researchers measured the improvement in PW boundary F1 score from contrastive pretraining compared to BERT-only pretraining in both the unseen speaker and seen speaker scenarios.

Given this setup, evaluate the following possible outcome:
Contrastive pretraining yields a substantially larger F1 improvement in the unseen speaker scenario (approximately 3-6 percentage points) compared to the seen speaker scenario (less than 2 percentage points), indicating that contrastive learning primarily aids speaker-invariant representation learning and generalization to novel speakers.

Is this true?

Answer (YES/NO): NO